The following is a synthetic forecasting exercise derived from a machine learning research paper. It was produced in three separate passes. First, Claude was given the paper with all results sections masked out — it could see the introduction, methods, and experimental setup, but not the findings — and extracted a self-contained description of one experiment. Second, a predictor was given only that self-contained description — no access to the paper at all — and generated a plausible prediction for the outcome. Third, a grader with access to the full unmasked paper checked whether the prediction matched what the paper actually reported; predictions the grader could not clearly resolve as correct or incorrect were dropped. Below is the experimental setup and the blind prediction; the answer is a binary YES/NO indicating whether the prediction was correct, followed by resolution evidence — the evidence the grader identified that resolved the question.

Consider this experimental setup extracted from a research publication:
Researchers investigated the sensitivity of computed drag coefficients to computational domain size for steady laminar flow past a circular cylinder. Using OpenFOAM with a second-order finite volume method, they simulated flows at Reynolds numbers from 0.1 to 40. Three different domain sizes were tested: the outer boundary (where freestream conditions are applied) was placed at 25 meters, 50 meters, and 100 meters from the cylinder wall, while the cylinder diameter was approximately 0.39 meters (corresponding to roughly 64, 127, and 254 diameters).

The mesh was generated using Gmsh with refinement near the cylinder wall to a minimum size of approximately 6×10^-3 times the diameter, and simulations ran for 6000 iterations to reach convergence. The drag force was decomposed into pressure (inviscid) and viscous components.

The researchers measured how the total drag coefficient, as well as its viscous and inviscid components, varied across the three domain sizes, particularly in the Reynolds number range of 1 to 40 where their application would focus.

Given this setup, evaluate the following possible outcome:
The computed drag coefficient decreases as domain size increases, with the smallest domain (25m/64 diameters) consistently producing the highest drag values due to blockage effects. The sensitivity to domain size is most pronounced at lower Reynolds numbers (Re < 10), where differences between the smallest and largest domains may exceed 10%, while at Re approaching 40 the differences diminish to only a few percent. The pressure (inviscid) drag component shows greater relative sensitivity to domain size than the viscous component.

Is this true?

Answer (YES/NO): NO